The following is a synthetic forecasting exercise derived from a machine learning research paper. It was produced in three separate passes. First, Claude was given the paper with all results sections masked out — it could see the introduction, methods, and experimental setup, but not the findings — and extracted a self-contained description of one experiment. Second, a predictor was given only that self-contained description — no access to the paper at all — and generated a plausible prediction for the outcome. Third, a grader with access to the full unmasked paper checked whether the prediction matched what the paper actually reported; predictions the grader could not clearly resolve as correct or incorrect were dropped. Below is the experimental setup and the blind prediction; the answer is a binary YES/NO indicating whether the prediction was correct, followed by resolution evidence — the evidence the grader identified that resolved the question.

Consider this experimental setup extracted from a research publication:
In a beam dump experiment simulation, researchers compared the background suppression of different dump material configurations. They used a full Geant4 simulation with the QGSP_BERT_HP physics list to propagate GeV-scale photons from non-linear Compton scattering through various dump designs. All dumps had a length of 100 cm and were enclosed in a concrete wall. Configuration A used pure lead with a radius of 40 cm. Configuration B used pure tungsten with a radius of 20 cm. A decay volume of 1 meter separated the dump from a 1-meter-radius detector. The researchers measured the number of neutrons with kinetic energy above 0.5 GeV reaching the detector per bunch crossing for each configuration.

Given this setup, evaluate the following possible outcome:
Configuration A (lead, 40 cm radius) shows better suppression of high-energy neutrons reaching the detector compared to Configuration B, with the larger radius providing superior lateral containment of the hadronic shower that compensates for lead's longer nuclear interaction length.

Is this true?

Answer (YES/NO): NO